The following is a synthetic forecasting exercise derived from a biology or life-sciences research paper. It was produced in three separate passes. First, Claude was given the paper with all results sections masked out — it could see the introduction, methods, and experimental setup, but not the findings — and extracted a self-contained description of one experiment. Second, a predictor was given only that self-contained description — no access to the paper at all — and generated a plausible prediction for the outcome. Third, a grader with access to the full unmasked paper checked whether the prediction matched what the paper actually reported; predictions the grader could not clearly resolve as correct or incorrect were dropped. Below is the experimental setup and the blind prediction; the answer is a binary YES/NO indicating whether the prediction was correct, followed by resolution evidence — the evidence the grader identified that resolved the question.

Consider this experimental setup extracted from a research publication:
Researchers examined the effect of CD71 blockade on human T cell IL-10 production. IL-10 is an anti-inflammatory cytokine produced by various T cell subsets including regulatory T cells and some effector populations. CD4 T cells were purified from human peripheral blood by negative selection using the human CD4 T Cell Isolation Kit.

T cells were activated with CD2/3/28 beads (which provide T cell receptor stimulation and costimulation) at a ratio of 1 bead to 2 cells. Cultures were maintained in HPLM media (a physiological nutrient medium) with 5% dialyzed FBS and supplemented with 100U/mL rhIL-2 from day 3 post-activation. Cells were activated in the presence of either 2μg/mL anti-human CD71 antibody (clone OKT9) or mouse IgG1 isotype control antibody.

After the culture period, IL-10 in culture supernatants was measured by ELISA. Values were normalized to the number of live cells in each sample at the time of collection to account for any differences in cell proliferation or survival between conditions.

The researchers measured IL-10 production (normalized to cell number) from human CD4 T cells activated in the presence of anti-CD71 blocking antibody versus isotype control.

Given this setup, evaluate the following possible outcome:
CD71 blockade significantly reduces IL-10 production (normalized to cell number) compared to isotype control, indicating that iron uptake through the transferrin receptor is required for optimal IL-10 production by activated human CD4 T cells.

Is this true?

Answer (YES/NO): NO